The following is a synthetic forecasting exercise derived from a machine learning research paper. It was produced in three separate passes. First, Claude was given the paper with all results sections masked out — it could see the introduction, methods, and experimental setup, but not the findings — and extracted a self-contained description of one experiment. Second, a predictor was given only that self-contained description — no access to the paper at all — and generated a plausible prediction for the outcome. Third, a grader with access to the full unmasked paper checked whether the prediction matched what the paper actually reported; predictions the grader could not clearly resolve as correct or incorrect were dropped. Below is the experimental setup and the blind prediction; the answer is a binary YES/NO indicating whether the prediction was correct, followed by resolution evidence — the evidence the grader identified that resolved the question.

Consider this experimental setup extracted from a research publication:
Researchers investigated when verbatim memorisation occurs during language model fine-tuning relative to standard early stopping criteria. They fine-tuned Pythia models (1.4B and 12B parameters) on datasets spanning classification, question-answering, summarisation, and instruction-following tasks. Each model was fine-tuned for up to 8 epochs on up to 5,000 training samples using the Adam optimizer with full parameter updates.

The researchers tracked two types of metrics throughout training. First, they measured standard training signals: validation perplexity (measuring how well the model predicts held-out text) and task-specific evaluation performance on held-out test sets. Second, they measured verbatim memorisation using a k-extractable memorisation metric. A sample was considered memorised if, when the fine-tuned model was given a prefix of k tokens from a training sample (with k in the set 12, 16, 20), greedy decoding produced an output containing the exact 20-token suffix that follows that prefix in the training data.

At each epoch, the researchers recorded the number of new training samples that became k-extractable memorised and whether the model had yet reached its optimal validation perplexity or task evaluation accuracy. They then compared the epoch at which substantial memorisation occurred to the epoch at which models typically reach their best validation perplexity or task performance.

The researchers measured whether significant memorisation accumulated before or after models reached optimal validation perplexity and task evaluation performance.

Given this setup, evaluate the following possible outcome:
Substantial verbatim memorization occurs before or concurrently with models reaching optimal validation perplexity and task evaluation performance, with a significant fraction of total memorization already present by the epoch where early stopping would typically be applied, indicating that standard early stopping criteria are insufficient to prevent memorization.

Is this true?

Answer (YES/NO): YES